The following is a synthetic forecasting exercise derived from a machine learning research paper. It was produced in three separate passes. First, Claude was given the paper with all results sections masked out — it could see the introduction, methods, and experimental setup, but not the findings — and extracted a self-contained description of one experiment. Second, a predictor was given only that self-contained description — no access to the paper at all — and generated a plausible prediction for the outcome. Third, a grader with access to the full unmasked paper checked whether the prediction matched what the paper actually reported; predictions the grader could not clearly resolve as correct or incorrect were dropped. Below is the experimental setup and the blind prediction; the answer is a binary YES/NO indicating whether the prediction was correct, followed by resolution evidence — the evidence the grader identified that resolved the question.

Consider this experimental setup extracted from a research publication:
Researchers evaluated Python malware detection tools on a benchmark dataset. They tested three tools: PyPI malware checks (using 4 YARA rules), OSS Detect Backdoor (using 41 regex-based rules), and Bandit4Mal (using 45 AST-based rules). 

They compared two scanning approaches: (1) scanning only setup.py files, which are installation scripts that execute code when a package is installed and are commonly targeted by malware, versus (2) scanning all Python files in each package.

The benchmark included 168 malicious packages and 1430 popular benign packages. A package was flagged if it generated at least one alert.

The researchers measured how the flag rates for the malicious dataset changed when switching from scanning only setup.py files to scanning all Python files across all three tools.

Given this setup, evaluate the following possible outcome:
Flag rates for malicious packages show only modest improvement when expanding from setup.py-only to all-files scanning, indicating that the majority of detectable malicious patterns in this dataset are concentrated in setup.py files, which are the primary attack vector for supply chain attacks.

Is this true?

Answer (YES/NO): NO